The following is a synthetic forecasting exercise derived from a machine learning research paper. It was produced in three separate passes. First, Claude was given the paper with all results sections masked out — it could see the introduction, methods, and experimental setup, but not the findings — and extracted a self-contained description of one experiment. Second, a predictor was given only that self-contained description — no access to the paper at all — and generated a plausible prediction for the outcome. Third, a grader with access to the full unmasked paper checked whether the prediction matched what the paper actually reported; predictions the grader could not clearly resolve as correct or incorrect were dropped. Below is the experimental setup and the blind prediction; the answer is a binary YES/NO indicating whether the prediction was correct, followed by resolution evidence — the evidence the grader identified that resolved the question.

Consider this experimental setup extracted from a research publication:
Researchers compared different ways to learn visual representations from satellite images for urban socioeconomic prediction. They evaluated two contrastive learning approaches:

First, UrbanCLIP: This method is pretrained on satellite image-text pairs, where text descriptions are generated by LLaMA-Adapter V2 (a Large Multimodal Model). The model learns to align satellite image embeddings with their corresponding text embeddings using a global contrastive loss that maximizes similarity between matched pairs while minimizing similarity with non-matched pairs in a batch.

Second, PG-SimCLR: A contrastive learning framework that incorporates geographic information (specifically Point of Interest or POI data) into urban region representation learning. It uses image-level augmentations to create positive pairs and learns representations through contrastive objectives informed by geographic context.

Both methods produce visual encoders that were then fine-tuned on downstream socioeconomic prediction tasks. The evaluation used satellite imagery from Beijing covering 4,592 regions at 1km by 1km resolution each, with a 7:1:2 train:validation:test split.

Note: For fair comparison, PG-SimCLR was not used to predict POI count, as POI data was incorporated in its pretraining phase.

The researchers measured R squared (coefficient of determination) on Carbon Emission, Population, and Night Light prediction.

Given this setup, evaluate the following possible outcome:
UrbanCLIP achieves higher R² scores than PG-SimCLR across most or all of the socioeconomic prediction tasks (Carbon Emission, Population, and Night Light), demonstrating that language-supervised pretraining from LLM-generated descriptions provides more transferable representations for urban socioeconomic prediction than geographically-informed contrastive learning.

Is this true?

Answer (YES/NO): YES